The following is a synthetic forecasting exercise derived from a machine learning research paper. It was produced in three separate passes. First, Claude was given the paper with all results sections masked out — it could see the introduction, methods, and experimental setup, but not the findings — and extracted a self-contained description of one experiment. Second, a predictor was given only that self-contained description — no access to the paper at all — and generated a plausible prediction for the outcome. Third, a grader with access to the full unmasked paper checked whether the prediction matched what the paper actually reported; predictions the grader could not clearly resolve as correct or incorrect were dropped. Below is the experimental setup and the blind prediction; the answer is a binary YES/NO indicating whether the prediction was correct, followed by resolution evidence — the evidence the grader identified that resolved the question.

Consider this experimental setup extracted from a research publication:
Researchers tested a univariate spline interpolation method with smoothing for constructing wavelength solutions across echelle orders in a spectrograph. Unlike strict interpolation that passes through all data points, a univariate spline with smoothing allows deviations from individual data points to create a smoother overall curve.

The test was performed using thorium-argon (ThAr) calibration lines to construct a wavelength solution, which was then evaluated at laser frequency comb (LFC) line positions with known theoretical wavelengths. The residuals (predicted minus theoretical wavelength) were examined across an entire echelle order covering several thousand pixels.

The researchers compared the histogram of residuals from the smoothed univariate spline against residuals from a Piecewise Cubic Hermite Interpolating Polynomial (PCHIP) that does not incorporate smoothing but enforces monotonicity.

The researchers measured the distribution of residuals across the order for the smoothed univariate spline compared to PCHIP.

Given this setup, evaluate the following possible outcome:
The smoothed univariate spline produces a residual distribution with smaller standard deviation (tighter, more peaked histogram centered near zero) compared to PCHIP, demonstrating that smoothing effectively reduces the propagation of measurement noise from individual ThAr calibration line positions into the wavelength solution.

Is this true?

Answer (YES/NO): NO